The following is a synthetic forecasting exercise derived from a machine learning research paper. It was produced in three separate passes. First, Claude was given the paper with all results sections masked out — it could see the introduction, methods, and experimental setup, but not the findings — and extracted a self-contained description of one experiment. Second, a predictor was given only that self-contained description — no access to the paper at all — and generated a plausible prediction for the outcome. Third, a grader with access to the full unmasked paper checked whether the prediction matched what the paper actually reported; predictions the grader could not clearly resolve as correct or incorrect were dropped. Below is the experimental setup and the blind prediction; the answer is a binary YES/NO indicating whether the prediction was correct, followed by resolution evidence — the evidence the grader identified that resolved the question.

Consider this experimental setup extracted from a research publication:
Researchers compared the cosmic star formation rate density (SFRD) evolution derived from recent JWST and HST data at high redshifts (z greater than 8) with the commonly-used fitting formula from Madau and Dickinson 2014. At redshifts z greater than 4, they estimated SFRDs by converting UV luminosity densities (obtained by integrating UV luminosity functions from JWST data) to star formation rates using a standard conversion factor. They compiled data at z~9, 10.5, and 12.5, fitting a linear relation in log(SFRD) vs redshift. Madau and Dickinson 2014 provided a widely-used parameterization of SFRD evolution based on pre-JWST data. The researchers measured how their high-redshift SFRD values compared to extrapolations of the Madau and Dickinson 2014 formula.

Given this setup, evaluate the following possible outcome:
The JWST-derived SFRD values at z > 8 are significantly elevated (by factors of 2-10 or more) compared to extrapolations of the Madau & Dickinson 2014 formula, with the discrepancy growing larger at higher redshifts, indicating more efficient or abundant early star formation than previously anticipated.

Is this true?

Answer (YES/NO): NO